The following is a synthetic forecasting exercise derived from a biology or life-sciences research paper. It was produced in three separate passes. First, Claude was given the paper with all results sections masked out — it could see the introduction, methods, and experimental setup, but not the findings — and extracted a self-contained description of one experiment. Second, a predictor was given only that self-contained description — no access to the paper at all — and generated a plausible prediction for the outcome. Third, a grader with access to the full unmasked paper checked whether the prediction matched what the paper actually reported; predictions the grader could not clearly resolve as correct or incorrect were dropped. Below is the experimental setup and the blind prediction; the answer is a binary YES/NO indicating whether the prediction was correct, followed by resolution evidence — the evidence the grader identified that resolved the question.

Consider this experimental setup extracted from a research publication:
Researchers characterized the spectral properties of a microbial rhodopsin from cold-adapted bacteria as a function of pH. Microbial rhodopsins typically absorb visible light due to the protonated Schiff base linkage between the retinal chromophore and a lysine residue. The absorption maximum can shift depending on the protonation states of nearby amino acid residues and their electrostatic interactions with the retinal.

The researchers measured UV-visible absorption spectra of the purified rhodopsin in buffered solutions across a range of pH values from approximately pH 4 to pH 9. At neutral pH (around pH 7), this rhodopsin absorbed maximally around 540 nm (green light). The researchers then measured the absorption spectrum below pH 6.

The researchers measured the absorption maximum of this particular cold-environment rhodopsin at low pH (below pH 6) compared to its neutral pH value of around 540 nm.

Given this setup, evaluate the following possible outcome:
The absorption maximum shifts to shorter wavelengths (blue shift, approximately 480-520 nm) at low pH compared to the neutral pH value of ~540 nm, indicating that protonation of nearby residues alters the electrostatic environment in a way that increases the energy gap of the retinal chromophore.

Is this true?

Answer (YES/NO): NO